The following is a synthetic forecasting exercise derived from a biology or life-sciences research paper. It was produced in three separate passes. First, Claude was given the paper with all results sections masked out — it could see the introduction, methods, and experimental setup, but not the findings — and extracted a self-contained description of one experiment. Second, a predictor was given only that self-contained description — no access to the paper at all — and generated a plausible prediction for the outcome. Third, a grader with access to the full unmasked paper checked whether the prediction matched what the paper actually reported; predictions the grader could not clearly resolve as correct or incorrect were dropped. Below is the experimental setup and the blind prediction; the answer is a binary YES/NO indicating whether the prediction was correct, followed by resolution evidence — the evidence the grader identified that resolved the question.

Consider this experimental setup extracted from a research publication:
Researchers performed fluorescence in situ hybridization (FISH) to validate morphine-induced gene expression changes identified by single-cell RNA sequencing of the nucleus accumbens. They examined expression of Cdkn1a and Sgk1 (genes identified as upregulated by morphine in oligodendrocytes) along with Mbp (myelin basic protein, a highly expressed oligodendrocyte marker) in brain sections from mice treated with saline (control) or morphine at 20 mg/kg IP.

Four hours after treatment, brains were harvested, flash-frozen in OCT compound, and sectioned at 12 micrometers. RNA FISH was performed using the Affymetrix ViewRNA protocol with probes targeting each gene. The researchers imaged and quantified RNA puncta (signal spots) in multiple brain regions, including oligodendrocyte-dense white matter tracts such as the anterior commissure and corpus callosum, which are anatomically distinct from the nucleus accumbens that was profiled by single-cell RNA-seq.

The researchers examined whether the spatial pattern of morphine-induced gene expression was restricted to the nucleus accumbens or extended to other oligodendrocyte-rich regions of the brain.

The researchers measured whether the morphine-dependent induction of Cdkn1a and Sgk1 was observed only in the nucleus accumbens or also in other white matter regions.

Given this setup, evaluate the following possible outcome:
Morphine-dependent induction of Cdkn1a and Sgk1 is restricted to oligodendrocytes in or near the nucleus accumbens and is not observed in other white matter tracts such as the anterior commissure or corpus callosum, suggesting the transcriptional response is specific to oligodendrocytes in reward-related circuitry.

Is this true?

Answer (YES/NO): NO